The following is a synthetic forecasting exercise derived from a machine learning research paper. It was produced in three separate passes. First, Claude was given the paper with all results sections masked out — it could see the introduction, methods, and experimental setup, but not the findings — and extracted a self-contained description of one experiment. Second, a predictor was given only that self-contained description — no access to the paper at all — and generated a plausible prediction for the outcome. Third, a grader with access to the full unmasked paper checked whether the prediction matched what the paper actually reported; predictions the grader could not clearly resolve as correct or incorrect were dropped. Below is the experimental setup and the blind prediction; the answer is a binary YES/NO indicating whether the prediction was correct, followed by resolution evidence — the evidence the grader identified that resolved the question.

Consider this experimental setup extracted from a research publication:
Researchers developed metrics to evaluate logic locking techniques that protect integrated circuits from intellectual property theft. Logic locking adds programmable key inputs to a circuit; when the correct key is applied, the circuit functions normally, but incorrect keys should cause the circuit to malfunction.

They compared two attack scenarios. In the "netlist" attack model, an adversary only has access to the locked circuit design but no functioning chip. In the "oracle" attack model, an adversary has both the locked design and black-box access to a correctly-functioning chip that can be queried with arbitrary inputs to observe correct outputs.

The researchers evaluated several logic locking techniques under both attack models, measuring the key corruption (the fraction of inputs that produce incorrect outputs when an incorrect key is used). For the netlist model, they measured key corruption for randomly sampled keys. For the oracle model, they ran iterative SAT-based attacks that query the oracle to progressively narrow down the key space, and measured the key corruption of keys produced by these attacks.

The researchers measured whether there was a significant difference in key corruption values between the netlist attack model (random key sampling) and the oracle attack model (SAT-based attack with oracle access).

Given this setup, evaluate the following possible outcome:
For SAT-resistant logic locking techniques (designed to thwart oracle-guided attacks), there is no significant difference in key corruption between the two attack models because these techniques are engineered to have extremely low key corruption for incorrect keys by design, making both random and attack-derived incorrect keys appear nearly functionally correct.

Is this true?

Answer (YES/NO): NO